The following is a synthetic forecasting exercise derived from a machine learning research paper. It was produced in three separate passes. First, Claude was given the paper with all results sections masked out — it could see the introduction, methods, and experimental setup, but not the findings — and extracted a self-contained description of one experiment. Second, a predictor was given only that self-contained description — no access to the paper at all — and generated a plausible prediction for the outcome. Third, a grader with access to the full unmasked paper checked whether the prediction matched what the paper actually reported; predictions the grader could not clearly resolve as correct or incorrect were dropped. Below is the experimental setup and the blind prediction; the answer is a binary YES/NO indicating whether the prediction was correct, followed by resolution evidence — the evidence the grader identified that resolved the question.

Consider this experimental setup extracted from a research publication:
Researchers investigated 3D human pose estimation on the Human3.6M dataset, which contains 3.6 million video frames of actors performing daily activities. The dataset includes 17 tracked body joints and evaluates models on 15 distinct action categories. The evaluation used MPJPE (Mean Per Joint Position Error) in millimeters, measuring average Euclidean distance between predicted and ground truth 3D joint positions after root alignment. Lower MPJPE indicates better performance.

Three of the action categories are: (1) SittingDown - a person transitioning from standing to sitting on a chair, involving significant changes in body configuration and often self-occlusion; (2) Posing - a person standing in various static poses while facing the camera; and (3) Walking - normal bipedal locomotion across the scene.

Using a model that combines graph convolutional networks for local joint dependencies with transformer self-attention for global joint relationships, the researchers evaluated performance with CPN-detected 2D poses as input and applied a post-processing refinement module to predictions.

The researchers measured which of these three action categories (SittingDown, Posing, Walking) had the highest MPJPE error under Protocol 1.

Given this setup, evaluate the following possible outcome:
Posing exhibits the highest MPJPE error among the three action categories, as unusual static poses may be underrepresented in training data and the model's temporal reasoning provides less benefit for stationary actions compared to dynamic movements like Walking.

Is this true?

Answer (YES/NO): NO